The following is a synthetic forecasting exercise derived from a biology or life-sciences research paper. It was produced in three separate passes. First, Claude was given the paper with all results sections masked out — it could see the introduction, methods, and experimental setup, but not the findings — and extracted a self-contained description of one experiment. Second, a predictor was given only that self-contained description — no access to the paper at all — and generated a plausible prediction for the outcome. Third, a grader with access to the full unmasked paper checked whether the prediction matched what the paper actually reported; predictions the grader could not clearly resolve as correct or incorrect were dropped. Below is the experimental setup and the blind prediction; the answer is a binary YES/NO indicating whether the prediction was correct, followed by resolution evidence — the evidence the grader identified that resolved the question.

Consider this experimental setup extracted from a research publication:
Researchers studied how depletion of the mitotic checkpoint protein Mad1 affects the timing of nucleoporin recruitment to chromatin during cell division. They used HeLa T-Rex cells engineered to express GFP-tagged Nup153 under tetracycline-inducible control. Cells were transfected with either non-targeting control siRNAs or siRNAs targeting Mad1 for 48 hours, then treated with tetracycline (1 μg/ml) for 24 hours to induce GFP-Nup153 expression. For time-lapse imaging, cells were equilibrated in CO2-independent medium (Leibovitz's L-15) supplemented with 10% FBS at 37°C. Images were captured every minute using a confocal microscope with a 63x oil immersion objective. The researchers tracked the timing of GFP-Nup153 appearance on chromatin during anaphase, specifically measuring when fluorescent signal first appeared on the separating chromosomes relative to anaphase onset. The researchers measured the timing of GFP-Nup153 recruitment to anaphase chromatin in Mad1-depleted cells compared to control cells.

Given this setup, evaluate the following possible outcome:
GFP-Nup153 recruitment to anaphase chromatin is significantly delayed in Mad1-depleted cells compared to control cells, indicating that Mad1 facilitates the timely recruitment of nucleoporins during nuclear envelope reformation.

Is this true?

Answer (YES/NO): YES